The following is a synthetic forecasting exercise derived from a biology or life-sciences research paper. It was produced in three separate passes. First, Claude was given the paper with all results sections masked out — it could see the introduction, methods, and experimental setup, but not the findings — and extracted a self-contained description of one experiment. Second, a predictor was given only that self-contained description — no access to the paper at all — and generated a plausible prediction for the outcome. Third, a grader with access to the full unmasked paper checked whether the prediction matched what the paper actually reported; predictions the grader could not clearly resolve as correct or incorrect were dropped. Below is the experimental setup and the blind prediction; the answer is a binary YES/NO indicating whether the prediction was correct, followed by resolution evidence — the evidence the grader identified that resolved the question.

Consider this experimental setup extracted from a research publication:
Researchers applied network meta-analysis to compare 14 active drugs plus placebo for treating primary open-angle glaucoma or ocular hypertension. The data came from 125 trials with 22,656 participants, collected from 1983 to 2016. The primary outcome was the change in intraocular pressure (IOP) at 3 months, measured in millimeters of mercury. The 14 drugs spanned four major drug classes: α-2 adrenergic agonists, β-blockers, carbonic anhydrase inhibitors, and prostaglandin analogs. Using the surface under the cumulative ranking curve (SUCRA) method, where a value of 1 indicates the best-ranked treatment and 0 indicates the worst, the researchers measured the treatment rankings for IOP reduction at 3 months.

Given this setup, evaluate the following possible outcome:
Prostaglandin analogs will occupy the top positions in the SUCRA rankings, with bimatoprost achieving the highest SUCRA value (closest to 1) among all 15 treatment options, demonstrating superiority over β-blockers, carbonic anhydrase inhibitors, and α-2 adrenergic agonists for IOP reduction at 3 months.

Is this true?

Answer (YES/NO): YES